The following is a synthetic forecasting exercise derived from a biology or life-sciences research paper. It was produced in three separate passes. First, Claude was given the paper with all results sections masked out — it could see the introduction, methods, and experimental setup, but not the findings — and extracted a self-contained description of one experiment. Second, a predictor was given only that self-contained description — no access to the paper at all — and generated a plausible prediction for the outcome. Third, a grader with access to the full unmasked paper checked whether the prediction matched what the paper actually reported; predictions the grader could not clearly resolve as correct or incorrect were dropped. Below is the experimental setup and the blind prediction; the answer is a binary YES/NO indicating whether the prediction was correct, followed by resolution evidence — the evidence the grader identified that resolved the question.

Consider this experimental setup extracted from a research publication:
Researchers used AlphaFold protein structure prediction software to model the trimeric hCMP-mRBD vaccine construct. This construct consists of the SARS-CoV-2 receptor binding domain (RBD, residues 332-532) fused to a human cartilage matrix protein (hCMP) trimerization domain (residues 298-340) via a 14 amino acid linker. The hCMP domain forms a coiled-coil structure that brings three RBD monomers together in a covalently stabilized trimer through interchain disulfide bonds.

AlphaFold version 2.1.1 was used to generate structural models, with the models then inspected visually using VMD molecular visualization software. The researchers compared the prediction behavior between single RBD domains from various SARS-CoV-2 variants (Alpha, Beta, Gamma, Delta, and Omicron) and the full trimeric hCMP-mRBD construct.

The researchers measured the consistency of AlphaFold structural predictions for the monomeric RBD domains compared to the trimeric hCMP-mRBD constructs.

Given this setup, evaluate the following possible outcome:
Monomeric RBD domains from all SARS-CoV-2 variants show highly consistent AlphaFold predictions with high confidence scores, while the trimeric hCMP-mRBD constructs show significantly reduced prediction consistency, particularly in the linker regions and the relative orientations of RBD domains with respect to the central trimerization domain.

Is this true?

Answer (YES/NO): NO